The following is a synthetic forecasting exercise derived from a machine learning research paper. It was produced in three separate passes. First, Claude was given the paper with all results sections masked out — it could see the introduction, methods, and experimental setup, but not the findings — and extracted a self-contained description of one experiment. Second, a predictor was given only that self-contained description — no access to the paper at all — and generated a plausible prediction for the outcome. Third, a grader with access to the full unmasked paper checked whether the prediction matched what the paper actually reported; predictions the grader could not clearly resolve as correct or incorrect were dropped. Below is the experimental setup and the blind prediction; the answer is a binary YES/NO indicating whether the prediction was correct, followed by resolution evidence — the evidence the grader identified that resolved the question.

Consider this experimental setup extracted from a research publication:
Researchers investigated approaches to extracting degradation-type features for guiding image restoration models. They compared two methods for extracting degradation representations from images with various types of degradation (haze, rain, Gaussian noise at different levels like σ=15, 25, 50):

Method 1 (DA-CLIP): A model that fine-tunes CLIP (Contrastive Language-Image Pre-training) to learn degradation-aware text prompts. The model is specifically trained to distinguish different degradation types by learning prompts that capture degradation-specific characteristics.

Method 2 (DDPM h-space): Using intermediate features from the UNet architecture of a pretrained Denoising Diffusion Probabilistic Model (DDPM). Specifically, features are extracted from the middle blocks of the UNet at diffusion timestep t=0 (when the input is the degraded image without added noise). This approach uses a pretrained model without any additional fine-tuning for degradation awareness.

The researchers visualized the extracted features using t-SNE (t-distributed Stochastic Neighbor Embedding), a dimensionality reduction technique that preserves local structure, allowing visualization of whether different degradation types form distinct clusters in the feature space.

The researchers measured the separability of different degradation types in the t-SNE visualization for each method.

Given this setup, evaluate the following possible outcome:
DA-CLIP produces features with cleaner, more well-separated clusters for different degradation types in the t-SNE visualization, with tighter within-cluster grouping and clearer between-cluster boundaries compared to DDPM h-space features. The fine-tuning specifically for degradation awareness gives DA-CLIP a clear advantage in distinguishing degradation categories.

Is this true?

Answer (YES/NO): NO